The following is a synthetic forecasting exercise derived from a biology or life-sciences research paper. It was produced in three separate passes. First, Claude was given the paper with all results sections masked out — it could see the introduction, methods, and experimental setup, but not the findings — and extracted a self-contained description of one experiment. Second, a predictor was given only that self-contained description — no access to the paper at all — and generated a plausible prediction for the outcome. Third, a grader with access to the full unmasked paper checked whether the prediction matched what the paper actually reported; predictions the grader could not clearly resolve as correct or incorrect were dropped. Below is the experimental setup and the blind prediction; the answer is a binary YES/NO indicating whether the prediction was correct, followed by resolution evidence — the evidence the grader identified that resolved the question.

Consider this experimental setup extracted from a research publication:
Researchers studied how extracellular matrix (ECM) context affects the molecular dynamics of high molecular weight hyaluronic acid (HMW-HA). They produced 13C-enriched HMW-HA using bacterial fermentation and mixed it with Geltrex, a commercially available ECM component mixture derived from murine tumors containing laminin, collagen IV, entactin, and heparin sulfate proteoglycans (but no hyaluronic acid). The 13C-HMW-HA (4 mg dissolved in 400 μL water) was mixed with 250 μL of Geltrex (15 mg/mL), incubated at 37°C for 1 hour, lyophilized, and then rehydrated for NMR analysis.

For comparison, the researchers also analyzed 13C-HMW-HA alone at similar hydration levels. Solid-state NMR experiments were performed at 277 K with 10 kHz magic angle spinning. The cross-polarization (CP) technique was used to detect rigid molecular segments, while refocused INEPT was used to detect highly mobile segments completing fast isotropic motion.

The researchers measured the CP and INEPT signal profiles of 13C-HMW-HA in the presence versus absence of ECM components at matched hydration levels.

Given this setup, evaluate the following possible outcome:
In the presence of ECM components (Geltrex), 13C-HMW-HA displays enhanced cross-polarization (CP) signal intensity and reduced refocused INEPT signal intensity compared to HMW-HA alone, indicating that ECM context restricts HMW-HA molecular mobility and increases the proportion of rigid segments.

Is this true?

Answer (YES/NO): NO